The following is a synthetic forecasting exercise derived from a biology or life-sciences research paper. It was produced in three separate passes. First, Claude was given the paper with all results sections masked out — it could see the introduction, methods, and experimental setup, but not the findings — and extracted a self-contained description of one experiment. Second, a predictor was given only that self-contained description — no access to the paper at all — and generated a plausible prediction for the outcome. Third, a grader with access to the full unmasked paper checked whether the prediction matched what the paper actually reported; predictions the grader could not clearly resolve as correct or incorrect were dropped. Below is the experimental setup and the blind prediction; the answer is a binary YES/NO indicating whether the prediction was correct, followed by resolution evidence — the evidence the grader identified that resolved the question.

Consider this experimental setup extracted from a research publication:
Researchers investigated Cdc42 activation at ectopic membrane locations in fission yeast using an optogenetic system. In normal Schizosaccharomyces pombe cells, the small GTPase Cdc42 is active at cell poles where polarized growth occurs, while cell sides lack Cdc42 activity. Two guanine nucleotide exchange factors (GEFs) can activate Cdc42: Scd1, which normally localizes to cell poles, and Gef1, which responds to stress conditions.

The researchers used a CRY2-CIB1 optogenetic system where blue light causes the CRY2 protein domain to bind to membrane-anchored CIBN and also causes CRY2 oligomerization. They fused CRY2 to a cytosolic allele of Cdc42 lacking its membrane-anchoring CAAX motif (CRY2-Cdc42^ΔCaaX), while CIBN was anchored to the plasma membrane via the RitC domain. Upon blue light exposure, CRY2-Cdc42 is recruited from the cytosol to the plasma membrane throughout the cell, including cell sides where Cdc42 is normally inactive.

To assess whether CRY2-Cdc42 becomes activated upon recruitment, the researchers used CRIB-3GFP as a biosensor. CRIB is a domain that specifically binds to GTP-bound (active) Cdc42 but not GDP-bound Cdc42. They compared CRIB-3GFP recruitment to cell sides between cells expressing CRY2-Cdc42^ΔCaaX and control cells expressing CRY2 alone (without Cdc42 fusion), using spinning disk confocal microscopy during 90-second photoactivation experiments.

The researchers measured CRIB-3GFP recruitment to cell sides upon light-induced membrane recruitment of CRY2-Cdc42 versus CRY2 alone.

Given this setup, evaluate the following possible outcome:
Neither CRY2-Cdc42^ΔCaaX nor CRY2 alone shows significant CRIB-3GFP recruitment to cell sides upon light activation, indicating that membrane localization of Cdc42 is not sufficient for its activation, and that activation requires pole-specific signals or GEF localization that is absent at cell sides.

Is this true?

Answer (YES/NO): NO